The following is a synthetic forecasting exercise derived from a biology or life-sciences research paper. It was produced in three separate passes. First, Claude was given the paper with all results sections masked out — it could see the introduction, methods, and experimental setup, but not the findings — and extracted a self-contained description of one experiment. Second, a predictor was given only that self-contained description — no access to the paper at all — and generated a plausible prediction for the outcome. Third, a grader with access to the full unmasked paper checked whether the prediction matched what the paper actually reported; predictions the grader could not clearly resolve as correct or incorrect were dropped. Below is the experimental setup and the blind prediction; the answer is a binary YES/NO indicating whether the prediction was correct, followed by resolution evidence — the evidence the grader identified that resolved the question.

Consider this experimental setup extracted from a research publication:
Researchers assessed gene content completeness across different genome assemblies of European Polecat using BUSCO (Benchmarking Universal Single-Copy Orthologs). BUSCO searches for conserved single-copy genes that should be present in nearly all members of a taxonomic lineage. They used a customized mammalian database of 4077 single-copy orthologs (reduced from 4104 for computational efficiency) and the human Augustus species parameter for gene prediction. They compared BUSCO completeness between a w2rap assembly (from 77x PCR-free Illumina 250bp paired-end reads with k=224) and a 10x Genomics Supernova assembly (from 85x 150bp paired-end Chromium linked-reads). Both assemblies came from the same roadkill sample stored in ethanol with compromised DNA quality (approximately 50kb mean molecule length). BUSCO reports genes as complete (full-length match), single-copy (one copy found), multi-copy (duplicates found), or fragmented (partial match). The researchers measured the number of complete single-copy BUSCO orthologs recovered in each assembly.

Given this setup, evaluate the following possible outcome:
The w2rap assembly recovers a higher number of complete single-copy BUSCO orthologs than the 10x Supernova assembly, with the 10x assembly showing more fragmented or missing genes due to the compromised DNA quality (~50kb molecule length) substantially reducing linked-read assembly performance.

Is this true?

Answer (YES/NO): NO